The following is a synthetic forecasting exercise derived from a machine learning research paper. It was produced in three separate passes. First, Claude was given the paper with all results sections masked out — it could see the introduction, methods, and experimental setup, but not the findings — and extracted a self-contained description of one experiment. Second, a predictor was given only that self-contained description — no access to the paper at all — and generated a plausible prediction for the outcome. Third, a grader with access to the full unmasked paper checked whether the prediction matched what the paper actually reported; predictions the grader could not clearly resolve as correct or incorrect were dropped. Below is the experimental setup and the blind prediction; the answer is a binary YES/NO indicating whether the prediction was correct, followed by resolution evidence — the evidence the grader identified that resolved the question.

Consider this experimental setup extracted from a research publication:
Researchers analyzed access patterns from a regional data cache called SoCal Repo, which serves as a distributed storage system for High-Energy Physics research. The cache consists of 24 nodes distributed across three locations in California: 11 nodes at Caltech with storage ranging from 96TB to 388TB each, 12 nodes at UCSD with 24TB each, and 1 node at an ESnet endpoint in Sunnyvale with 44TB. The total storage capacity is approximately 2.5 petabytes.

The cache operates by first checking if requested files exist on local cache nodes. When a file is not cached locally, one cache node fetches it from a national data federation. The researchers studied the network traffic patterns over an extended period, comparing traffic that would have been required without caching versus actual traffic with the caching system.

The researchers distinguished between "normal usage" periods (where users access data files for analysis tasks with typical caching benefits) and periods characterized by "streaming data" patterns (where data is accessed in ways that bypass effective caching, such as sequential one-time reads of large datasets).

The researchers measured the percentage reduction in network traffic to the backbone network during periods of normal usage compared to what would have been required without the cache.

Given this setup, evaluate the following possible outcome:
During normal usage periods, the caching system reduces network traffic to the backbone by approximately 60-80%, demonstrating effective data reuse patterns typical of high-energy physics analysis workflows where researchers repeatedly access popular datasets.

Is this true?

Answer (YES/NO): NO